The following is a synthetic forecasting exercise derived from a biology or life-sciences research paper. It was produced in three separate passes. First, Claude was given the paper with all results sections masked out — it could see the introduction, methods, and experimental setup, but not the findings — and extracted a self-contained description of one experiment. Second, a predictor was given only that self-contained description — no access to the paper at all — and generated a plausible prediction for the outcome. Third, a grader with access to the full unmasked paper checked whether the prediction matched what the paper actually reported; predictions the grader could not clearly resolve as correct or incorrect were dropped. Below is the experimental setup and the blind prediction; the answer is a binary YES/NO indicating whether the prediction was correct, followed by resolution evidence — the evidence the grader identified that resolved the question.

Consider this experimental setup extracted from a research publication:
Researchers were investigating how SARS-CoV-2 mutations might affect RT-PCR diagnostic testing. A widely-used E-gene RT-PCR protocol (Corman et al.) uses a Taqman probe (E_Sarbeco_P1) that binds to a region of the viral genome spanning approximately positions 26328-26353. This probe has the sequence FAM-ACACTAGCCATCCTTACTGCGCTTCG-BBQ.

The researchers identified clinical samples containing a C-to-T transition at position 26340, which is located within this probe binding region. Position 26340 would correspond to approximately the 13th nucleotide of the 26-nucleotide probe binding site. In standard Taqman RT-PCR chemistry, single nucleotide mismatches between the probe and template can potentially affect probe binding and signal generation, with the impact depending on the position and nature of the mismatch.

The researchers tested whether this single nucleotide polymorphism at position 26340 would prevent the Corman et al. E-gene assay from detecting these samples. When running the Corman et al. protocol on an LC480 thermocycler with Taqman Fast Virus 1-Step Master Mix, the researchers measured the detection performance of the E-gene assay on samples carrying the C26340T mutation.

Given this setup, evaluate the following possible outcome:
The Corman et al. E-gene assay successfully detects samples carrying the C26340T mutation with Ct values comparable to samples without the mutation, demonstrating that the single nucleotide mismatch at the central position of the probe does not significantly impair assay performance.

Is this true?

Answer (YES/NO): YES